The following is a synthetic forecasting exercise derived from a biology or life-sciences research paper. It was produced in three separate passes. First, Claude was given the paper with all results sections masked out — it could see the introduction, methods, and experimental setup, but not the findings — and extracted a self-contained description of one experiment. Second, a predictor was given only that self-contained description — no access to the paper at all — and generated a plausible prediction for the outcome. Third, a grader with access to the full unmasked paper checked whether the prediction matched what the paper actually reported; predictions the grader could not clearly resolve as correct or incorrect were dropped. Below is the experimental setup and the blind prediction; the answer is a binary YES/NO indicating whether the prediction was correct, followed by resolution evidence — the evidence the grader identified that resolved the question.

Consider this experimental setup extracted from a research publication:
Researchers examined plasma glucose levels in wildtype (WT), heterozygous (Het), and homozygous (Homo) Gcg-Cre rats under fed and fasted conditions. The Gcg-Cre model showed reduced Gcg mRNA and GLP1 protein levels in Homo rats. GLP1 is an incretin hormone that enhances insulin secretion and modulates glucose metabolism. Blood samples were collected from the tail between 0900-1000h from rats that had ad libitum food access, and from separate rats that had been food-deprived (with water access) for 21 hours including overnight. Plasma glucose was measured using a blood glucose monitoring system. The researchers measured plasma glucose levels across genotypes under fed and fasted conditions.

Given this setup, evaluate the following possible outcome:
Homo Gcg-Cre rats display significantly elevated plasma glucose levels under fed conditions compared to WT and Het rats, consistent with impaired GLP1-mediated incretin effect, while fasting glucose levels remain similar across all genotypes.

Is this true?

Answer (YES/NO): NO